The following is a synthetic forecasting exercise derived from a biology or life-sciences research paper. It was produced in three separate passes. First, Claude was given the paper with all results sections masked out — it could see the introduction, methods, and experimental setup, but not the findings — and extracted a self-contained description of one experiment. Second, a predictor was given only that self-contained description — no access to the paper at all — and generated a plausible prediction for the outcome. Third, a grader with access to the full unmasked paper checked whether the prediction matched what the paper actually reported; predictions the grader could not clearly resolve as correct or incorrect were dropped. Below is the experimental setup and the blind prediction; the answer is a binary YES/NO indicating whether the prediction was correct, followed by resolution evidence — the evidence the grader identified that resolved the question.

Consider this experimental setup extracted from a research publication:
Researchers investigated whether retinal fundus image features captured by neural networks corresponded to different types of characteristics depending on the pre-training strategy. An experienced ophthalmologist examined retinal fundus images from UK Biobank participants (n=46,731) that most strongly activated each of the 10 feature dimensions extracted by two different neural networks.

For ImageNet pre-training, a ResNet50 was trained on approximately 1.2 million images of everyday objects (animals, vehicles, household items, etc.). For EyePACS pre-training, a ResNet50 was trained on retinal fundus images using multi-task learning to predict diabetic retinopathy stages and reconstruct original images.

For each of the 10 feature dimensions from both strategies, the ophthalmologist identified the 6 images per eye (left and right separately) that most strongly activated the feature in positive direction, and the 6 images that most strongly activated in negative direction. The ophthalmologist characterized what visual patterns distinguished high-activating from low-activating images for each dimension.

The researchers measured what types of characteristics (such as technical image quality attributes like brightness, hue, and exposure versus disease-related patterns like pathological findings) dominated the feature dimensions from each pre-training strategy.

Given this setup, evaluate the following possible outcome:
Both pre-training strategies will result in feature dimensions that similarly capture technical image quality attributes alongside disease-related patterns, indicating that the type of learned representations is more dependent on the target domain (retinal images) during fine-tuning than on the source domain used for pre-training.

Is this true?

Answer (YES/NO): NO